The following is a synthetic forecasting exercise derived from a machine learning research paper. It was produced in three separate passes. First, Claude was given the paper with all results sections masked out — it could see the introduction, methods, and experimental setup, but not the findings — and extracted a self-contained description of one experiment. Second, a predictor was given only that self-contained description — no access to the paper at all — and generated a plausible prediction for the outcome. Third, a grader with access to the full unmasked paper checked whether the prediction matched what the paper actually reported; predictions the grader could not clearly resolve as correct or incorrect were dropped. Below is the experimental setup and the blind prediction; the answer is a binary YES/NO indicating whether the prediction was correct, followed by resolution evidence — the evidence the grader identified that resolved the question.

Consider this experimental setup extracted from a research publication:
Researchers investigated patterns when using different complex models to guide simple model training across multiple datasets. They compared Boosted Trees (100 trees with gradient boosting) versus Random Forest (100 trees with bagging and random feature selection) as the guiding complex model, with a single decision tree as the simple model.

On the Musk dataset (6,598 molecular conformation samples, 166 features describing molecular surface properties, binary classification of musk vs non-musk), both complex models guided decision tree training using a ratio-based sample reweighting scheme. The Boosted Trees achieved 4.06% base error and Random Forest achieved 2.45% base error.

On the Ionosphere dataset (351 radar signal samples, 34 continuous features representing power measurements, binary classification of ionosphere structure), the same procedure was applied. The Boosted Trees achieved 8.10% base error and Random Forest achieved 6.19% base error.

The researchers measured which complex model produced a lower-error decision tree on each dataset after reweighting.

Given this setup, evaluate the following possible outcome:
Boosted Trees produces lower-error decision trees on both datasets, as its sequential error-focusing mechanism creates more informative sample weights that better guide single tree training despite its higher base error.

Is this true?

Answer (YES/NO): NO